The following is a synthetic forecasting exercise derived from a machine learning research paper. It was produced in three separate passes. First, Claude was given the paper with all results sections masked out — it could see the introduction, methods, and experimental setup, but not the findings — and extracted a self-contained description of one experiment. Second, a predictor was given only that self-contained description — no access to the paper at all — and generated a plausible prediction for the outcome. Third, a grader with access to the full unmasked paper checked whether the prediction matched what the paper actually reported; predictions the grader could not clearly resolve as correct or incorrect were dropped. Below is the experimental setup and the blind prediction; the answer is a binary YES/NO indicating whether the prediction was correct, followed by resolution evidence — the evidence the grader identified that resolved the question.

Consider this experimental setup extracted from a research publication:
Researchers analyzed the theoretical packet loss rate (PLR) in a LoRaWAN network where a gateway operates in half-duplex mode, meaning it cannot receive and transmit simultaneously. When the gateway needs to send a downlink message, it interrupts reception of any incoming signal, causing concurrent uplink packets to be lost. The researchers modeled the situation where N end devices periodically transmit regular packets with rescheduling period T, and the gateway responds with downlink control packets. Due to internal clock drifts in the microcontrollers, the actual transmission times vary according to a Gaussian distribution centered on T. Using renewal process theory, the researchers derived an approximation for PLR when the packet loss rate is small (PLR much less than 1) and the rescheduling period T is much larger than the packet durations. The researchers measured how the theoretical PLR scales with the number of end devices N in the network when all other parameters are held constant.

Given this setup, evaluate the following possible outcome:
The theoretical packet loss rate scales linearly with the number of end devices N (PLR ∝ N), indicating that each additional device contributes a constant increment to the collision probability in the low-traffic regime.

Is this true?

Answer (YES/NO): YES